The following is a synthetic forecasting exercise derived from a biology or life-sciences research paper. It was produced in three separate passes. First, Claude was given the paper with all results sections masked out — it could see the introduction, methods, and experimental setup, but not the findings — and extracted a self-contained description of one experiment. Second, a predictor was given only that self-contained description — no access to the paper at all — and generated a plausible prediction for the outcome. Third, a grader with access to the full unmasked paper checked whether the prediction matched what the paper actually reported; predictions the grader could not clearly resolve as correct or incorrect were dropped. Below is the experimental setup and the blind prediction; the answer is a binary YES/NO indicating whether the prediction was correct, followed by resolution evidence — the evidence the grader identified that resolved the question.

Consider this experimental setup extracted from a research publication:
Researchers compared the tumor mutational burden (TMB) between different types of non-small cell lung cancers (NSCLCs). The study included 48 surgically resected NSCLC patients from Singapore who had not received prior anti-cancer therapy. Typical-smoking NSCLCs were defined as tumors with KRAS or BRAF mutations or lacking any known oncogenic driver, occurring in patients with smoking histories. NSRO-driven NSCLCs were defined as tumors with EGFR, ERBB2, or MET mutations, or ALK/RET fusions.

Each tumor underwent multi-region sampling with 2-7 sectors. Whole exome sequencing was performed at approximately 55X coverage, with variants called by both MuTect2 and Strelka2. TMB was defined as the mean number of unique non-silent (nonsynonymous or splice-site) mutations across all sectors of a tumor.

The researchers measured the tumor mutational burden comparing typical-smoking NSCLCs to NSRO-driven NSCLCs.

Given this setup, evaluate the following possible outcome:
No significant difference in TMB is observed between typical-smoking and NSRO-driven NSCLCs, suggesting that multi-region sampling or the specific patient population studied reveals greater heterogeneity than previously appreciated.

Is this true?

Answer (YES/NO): NO